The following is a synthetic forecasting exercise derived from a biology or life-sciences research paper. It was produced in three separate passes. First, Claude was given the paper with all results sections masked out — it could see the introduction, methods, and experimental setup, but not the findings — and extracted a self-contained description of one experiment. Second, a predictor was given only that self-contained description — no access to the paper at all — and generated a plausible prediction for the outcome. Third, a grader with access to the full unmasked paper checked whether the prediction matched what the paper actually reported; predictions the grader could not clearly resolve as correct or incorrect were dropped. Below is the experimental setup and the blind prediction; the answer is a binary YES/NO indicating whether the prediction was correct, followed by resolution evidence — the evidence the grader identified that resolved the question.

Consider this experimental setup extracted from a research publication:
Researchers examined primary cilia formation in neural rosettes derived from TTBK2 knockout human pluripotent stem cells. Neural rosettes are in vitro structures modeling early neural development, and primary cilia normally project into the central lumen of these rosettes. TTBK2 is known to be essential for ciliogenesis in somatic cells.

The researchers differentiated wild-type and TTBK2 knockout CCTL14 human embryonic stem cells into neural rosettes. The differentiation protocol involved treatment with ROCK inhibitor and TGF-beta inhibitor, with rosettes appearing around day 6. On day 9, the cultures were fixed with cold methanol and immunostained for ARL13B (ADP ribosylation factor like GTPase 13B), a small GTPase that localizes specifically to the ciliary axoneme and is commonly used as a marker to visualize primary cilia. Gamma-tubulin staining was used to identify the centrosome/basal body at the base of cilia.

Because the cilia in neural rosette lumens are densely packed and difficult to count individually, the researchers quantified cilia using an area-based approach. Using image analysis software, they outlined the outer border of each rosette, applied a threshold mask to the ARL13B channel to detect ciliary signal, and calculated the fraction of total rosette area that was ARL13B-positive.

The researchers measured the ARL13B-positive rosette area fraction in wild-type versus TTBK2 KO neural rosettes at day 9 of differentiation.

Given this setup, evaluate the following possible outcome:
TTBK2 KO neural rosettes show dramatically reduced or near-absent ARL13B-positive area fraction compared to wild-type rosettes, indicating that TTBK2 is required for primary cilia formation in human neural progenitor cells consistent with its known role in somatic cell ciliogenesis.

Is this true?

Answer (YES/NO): YES